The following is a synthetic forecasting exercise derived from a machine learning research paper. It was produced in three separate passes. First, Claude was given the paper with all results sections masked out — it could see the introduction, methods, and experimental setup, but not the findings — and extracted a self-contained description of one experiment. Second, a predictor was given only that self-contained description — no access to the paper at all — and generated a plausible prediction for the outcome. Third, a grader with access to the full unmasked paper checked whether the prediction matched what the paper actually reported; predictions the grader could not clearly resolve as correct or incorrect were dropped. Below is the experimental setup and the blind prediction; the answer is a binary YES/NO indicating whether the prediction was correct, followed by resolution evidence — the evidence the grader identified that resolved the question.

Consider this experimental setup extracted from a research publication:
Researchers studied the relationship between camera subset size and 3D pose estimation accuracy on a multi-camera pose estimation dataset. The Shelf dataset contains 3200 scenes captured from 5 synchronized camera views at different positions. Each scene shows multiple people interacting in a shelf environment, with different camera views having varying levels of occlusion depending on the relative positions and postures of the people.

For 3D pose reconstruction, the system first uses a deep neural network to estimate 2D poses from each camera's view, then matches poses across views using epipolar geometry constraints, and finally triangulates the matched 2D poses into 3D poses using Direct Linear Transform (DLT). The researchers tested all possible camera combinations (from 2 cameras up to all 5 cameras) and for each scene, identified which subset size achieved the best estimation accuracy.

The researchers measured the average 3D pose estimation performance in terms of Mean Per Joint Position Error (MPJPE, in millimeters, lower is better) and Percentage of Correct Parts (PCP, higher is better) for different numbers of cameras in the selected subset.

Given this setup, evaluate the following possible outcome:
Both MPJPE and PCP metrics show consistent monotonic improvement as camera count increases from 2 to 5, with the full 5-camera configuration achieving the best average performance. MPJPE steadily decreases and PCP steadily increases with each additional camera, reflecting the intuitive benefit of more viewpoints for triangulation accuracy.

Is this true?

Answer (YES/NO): NO